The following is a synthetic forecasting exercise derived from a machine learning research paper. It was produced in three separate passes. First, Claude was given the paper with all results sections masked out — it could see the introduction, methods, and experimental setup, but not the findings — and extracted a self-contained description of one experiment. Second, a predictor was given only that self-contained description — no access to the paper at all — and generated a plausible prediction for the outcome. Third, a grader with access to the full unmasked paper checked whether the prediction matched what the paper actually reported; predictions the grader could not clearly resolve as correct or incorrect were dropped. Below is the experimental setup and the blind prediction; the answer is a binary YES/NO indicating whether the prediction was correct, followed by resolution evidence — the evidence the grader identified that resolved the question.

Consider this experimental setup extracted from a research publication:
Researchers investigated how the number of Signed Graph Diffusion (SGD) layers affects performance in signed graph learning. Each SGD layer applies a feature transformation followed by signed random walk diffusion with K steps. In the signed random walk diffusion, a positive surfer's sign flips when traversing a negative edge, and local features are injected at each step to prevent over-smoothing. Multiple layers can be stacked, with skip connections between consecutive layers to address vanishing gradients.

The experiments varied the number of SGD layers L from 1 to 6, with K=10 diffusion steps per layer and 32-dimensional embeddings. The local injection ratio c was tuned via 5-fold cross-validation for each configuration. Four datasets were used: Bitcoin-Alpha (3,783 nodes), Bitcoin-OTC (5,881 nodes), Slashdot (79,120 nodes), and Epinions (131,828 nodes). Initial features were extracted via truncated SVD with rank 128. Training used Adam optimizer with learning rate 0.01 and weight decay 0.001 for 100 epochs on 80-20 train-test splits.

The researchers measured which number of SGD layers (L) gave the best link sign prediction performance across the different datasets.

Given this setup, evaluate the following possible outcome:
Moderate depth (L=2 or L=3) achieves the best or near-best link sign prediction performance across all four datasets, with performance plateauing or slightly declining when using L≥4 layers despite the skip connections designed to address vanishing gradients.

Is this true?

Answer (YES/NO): NO